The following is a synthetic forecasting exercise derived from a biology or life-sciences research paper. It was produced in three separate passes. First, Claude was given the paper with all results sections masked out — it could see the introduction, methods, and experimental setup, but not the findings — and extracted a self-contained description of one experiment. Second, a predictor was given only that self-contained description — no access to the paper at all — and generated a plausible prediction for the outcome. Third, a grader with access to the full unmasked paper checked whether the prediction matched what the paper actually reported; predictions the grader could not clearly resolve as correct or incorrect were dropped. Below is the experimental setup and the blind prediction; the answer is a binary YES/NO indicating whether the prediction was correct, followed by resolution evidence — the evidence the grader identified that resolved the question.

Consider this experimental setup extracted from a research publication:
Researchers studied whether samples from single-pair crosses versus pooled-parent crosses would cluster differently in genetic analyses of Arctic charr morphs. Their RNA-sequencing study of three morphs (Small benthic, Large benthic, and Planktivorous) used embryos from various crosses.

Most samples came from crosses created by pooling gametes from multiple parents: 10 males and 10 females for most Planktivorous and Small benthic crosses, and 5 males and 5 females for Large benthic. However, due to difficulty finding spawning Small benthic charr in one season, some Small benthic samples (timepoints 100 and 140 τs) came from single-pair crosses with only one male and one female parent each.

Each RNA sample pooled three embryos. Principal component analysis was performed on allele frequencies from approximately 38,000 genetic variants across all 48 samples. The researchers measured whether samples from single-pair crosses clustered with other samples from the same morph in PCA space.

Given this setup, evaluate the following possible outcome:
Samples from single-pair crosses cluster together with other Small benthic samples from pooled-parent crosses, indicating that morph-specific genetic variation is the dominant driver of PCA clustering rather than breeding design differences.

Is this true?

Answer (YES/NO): YES